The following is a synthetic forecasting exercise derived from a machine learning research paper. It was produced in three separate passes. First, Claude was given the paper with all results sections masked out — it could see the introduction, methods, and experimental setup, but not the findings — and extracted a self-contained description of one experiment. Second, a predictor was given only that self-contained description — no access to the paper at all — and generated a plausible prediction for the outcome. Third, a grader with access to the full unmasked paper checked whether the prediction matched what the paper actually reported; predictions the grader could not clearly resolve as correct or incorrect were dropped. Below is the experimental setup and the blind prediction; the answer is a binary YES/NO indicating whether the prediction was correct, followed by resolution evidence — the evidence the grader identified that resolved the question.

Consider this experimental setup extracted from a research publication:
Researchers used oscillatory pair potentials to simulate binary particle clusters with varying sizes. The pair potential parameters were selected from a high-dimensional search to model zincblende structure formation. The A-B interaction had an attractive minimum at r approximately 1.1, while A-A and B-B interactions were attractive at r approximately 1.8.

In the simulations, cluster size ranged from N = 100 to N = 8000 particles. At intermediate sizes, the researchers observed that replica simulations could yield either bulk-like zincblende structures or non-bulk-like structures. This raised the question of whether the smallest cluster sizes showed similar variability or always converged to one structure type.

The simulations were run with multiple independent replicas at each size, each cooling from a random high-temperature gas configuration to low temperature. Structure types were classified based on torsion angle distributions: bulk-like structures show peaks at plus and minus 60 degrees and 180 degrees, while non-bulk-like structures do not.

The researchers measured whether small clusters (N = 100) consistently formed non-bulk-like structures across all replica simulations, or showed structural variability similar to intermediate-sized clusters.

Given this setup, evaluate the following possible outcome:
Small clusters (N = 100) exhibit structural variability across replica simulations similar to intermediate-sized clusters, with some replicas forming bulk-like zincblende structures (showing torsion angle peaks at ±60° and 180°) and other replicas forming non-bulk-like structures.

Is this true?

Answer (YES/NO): NO